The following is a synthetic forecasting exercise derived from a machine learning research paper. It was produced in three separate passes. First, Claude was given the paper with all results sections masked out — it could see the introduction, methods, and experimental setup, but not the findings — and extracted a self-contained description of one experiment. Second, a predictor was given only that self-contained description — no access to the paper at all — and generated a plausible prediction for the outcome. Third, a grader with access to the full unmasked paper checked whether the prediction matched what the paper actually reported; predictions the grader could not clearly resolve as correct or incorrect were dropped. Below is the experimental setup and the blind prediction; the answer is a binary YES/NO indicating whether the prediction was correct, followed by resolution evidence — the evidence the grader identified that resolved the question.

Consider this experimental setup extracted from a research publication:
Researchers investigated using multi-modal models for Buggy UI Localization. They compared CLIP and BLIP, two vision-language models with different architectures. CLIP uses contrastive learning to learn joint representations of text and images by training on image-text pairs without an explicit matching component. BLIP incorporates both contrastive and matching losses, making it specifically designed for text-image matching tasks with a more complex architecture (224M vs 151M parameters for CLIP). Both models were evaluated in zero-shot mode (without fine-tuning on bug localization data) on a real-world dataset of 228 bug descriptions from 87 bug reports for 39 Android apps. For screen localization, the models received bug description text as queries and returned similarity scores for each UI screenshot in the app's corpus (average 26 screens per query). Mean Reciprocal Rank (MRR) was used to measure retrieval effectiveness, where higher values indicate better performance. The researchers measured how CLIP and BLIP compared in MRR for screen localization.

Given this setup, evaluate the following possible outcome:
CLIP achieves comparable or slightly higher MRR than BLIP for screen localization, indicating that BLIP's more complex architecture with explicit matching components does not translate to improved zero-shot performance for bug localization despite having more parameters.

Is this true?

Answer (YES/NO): NO